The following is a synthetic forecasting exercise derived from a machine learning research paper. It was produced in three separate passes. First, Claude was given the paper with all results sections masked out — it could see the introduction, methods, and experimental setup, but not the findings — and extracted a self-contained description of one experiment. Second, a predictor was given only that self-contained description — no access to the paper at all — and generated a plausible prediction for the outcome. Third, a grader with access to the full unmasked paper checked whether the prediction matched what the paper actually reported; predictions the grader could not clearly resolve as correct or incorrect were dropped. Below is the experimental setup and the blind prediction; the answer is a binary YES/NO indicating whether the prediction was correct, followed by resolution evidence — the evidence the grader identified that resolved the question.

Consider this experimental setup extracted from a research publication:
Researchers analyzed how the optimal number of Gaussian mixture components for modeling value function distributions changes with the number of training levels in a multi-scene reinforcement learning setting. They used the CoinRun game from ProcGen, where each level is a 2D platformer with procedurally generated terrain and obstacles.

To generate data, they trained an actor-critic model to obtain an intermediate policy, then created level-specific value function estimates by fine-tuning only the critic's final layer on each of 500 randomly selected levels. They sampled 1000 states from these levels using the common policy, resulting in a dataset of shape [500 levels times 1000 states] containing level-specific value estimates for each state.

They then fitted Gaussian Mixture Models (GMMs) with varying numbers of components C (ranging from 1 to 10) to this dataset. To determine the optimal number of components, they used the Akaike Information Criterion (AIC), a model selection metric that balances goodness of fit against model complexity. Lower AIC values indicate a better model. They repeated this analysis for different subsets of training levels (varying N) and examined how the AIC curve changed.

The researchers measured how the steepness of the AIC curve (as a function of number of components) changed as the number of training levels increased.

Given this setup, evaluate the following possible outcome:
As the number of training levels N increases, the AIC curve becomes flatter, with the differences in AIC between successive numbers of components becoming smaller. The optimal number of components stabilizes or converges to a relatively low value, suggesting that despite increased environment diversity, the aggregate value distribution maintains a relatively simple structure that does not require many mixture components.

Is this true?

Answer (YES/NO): NO